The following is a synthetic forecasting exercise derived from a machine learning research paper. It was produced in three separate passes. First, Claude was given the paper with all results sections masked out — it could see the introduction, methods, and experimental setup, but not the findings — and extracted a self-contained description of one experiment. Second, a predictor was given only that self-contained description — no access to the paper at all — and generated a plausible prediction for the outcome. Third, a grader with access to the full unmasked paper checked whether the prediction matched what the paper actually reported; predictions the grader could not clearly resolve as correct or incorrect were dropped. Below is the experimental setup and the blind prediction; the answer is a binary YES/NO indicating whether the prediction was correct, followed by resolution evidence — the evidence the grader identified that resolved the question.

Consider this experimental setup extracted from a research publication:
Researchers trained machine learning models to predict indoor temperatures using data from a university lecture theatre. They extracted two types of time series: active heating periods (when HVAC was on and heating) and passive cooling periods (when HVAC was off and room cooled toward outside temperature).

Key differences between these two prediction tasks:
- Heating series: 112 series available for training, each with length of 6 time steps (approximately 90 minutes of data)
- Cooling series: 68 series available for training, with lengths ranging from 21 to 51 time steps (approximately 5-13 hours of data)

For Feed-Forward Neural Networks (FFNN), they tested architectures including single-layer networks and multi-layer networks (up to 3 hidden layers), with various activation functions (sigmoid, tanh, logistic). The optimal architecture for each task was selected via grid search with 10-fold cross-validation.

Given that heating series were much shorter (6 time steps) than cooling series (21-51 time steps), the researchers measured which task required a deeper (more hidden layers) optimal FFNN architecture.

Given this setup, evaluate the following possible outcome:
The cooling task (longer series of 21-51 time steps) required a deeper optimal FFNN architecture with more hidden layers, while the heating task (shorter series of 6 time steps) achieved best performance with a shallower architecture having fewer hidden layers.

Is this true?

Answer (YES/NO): NO